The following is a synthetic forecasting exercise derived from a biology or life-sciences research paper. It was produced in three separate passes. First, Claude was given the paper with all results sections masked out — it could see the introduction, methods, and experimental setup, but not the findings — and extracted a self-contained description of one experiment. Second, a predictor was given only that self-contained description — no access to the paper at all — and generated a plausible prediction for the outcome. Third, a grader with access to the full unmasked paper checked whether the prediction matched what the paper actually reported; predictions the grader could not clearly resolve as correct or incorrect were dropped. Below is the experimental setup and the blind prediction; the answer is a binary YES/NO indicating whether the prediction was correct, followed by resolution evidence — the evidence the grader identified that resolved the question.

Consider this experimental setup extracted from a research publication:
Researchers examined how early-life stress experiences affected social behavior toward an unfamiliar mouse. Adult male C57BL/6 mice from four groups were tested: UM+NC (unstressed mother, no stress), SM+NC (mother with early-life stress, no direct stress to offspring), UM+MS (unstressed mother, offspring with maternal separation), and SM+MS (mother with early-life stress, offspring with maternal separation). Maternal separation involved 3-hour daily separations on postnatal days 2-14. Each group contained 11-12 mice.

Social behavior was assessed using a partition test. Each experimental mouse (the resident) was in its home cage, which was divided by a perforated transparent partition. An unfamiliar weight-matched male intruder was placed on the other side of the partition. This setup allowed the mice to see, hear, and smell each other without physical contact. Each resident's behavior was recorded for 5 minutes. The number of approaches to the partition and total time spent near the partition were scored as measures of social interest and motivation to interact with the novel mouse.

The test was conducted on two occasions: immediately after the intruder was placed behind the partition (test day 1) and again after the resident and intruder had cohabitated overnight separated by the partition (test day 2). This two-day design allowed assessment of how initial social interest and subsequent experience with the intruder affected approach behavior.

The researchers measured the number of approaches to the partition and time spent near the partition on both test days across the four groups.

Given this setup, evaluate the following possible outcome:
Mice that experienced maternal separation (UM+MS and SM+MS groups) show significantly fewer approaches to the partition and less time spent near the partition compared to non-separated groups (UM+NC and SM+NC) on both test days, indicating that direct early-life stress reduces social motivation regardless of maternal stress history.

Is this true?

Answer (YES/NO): NO